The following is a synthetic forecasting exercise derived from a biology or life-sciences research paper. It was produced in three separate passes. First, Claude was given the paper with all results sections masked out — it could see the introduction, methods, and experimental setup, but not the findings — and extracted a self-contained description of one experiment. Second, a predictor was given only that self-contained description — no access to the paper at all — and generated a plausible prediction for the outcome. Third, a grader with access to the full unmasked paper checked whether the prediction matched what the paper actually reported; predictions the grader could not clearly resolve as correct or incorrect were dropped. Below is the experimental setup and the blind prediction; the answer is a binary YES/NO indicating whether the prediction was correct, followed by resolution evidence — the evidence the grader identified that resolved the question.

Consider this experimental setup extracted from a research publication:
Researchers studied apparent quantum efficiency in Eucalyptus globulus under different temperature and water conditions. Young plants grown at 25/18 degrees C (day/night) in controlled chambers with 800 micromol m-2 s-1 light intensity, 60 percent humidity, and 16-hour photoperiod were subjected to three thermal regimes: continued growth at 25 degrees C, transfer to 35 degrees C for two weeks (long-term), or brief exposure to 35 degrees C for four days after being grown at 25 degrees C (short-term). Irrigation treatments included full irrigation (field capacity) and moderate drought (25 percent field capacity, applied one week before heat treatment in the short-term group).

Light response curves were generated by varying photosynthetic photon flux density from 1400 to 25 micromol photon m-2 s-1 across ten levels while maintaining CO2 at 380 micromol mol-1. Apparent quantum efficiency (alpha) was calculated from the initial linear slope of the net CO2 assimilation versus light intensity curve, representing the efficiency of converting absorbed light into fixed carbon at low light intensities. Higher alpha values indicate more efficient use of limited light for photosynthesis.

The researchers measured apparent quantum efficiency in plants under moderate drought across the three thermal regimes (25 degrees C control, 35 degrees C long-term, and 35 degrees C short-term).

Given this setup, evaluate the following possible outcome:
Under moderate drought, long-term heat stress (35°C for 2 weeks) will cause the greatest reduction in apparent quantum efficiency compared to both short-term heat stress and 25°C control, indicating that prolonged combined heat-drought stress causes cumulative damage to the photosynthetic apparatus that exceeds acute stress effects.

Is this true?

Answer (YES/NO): NO